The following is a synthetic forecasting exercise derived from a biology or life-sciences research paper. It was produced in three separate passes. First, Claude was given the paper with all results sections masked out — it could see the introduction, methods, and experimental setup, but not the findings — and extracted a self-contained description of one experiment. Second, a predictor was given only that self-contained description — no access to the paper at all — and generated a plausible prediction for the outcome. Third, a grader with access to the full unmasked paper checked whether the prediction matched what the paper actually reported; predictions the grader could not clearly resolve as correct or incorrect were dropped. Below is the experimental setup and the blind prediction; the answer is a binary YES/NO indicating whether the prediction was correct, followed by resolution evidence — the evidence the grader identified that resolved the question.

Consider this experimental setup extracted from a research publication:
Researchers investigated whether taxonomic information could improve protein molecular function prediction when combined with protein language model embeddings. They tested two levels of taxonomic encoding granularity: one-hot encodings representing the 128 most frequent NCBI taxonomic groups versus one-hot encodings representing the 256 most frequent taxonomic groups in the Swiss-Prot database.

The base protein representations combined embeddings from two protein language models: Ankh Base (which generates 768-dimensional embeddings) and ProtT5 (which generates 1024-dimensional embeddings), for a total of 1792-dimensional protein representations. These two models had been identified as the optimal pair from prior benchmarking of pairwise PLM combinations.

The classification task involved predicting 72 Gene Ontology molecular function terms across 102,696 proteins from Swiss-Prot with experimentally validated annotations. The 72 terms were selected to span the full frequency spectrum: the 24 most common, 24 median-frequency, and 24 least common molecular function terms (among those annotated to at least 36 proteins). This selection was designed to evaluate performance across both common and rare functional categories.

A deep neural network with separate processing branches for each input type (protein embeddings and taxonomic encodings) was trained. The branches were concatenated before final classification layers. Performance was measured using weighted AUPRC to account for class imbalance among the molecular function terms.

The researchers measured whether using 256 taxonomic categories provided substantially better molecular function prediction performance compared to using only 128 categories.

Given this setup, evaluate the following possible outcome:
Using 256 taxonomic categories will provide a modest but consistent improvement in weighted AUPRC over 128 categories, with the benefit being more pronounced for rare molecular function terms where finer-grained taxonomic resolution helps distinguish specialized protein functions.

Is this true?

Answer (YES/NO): NO